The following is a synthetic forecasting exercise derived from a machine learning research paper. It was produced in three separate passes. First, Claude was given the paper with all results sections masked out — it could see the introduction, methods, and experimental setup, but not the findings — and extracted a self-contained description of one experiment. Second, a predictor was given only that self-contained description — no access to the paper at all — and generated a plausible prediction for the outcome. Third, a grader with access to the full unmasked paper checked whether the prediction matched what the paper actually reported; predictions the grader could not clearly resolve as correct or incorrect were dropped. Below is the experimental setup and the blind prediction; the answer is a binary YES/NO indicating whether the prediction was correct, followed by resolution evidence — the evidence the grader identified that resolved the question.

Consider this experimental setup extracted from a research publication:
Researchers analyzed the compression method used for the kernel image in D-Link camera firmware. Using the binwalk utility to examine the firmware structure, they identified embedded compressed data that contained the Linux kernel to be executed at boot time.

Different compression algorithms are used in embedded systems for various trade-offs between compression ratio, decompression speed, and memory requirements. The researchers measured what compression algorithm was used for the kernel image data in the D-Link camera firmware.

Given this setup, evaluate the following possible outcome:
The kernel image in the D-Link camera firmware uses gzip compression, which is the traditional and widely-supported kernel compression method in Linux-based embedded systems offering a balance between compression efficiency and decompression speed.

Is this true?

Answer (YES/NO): NO